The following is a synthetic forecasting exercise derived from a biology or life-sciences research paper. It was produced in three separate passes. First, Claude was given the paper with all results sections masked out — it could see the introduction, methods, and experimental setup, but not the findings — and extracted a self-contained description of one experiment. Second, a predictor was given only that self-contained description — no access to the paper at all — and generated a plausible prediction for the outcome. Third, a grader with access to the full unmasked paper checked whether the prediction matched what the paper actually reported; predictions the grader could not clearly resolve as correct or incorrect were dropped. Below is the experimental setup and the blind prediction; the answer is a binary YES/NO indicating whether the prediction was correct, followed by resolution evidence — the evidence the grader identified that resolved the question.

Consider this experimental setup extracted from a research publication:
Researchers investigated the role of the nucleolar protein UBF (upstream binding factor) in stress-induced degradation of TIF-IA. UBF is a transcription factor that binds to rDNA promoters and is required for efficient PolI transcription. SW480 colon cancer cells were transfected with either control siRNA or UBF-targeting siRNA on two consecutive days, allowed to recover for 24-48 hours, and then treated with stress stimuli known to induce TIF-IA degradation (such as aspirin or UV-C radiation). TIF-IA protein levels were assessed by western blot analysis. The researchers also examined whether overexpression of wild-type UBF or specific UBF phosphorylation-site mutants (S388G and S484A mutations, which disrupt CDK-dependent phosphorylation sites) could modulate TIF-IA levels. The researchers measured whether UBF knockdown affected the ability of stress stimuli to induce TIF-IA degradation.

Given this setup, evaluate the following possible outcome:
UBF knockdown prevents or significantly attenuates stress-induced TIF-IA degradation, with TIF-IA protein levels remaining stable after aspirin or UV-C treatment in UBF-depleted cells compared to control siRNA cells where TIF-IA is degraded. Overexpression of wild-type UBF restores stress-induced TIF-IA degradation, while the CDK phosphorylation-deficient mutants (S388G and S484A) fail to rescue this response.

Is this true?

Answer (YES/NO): NO